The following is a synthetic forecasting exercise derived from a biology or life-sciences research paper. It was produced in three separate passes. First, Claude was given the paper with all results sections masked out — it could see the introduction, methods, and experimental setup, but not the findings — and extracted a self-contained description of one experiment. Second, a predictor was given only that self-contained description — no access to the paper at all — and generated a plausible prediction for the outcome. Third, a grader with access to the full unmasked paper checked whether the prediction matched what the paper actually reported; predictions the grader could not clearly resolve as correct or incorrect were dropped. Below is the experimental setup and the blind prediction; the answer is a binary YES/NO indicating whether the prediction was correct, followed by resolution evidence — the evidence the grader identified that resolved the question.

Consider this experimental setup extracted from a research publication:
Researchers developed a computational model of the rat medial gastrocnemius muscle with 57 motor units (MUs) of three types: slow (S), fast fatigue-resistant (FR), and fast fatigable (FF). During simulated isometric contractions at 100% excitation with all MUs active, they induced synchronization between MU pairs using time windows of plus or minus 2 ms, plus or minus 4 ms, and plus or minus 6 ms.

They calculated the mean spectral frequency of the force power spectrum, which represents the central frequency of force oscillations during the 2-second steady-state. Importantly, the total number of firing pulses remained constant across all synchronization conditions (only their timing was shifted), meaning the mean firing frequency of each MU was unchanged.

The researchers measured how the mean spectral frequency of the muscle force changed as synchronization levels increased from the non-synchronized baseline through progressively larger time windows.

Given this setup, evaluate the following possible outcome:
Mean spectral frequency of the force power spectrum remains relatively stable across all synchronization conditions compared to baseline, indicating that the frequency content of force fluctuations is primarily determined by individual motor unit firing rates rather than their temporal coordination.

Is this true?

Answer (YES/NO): NO